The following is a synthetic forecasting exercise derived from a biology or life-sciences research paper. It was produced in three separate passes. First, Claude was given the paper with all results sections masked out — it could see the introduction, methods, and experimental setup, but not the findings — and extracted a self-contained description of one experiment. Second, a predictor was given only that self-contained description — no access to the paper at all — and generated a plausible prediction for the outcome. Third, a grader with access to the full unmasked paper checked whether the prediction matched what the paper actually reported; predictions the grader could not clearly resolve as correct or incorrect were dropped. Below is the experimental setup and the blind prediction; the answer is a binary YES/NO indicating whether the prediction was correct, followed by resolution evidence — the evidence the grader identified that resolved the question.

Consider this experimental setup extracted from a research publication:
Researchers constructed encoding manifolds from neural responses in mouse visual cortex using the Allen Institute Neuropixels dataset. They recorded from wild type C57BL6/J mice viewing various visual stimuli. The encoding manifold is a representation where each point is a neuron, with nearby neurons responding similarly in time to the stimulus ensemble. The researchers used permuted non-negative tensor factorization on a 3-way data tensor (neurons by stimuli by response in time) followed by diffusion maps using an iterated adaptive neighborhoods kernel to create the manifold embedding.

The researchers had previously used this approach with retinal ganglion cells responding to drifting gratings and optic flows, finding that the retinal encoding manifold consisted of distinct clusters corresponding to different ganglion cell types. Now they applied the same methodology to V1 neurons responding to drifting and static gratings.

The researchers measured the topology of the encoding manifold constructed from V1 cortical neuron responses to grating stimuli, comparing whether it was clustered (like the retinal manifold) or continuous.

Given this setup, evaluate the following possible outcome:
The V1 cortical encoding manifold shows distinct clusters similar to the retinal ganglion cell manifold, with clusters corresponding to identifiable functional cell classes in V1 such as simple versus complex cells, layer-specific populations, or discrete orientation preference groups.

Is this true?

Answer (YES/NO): NO